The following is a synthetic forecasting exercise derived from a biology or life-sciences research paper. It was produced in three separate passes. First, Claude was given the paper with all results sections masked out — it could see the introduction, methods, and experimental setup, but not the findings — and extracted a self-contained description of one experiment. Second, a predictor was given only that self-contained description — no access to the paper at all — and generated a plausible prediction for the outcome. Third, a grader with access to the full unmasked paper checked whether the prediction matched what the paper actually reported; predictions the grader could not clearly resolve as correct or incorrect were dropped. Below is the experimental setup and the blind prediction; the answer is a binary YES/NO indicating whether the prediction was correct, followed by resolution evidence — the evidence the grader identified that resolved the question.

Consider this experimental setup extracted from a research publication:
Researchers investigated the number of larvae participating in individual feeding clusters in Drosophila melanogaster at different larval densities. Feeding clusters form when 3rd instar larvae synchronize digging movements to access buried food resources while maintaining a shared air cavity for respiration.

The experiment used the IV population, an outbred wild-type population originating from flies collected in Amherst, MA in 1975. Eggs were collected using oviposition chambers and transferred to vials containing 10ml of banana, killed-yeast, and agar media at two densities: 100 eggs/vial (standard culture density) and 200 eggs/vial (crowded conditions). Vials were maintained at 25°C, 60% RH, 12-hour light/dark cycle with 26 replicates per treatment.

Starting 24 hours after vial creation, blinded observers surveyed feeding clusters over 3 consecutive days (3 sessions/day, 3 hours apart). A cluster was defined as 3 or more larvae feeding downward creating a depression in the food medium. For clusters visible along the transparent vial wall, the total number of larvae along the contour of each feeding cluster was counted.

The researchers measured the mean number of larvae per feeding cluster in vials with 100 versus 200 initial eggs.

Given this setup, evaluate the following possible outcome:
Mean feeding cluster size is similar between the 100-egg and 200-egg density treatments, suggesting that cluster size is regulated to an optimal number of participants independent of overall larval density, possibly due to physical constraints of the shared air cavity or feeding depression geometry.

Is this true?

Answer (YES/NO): YES